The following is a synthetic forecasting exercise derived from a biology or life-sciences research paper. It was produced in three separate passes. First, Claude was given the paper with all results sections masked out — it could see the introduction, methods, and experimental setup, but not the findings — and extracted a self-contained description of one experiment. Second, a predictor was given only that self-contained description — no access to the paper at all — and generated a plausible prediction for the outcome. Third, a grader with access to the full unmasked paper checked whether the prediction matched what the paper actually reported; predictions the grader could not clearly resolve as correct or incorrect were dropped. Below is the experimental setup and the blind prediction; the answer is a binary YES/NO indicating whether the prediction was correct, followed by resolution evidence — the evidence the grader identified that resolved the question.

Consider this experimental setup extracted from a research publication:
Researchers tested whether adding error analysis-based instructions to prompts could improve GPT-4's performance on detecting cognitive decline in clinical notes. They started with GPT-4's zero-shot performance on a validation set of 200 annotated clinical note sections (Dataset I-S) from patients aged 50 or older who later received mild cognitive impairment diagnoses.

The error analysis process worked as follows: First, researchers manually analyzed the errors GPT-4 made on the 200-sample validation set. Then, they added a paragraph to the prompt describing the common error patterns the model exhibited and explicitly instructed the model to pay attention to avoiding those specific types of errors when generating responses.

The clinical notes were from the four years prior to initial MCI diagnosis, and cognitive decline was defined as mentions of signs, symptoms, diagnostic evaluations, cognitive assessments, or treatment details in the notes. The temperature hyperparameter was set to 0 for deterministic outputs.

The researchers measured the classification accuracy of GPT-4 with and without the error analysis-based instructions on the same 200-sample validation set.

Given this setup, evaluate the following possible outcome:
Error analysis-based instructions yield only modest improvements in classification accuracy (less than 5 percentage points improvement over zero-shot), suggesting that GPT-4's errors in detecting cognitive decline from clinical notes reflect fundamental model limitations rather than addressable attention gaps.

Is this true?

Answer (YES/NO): NO